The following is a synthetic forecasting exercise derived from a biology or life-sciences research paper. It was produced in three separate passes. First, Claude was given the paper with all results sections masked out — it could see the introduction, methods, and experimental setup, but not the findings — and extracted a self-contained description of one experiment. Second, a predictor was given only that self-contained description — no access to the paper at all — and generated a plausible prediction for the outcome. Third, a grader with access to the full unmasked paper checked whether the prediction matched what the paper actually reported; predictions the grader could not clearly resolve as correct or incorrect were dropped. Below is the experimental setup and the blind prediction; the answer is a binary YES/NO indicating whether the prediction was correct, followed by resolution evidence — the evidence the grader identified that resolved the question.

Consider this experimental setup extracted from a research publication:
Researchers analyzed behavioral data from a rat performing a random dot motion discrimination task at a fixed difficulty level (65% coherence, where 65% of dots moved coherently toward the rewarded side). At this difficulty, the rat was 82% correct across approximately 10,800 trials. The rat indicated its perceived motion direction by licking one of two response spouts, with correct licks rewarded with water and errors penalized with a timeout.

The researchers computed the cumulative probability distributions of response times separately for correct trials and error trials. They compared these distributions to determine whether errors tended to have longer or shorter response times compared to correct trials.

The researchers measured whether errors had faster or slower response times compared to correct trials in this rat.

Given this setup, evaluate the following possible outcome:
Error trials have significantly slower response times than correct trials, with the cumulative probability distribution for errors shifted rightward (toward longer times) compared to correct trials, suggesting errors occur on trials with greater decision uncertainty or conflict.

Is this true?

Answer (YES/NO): NO